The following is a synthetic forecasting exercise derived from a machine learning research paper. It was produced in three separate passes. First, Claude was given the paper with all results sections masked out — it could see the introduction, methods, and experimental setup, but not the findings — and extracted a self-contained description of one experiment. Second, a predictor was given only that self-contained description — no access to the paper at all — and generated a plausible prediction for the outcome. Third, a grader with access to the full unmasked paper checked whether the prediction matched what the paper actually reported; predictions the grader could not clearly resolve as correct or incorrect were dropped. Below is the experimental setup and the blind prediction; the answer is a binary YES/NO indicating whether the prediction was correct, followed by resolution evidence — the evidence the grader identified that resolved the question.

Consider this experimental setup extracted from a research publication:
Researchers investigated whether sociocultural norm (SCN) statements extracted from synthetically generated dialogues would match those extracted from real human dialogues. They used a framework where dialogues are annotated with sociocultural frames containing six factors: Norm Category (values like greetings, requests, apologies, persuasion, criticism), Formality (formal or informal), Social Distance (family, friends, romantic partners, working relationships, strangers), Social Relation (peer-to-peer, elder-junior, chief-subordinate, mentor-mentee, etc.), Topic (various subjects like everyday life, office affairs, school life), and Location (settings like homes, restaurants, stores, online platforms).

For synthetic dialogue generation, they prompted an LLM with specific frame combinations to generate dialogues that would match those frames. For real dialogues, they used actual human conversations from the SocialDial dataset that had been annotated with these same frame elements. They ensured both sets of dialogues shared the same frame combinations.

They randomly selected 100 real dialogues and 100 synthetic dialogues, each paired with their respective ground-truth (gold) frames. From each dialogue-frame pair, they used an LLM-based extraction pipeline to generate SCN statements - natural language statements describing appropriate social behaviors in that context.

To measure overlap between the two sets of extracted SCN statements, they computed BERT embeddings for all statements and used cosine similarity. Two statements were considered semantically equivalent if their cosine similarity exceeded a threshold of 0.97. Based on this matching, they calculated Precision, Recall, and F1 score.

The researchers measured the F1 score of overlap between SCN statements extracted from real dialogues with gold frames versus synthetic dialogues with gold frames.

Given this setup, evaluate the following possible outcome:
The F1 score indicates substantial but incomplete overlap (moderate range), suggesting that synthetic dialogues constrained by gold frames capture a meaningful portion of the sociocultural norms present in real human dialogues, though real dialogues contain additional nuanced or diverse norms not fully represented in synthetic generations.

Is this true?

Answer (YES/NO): NO